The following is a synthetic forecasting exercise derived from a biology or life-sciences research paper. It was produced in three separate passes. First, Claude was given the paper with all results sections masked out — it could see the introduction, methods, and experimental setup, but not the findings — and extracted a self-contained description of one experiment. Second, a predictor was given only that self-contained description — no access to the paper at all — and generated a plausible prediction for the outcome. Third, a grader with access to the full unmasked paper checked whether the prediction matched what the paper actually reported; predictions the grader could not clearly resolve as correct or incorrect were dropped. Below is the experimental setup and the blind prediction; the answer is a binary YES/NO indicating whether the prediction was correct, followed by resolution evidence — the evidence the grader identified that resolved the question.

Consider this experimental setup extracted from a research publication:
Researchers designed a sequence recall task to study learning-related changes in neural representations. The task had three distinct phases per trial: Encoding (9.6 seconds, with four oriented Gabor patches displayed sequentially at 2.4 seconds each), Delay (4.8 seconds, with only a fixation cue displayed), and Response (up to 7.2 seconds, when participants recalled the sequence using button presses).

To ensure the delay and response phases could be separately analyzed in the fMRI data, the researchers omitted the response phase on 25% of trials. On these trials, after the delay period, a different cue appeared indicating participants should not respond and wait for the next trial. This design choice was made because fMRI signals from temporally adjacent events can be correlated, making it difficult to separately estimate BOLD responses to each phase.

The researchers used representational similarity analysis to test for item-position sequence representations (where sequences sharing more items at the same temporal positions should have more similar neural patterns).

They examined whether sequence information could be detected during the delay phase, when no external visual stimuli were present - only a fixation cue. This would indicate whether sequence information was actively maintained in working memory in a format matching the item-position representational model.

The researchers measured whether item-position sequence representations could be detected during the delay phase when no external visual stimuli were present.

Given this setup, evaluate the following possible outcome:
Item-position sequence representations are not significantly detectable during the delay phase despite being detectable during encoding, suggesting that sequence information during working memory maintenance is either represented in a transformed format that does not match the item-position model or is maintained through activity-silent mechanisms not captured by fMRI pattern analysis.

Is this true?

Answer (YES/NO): NO